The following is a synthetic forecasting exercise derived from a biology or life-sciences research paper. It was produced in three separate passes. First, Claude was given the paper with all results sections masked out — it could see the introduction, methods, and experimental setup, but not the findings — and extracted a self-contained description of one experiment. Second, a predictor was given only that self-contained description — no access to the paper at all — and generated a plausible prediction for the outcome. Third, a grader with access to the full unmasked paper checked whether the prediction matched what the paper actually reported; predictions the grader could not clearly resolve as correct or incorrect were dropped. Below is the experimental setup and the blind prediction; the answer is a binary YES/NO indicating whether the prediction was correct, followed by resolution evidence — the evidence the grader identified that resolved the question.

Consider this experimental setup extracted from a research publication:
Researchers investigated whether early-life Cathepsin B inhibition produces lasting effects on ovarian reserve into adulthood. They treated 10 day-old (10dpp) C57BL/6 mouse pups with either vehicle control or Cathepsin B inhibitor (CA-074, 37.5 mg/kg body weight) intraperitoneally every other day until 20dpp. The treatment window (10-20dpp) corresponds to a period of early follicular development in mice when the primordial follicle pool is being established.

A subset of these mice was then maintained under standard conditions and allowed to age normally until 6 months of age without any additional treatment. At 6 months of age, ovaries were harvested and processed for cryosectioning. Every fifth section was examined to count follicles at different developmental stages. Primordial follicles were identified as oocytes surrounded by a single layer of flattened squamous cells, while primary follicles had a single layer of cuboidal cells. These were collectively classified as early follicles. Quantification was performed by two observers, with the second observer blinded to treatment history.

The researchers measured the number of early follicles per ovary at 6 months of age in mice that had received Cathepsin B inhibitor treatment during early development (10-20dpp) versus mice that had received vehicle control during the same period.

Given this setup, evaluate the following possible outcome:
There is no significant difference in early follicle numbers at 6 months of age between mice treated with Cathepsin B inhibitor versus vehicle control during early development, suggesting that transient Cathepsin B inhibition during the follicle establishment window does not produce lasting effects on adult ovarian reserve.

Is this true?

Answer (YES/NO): NO